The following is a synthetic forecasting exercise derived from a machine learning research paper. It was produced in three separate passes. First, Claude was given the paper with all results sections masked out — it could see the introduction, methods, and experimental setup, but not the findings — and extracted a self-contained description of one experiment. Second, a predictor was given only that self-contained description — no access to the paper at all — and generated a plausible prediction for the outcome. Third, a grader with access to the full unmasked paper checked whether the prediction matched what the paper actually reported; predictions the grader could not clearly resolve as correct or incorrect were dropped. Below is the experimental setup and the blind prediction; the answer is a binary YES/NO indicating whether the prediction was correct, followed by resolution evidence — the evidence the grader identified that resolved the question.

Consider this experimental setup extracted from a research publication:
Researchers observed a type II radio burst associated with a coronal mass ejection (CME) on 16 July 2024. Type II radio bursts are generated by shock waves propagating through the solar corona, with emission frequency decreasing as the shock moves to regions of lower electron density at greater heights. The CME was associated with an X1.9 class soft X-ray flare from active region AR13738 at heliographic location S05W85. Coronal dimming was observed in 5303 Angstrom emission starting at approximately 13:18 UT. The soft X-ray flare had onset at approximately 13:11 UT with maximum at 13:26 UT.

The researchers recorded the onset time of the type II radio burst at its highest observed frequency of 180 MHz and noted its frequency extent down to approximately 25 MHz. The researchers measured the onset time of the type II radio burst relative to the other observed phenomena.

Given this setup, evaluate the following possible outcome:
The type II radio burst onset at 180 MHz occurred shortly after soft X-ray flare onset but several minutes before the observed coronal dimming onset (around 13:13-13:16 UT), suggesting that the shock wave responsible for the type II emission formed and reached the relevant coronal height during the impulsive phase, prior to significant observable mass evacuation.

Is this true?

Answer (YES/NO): NO